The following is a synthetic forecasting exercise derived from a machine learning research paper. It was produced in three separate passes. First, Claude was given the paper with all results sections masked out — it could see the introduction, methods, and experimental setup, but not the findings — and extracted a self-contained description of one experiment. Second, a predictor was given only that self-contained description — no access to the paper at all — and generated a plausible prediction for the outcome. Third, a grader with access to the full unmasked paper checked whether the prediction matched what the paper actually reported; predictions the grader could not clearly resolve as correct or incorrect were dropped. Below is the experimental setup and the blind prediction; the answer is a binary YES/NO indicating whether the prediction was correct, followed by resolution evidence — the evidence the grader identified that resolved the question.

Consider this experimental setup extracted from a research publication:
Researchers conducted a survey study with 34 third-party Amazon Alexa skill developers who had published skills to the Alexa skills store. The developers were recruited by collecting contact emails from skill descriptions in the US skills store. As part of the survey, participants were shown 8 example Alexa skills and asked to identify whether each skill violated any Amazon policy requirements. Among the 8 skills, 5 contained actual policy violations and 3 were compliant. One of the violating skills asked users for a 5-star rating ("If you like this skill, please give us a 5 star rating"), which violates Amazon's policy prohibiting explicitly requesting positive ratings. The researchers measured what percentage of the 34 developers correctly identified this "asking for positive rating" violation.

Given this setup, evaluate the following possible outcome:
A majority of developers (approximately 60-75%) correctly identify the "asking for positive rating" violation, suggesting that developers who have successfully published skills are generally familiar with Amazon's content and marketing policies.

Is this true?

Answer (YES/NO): NO